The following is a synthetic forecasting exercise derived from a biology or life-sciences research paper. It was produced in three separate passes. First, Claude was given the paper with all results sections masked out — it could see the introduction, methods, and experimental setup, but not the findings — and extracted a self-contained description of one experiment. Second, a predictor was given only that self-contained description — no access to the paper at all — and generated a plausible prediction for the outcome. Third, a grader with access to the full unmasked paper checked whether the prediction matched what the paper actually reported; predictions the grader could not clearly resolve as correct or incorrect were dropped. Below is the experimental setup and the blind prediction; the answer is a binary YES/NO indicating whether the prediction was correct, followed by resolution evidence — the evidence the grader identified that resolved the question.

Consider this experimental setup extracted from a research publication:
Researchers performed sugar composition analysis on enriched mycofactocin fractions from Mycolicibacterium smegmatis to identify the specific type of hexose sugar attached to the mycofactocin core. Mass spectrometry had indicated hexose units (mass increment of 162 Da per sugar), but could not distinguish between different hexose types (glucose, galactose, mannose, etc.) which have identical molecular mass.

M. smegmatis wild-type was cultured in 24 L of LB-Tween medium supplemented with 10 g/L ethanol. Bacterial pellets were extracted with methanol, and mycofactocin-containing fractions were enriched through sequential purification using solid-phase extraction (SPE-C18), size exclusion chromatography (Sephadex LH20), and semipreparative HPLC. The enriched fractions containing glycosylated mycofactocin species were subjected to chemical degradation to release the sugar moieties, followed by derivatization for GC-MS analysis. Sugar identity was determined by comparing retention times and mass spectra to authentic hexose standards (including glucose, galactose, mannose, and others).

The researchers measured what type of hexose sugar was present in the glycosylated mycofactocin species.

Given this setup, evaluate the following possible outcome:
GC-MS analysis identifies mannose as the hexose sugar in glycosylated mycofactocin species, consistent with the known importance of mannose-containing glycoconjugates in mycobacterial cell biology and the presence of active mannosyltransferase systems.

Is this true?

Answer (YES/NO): NO